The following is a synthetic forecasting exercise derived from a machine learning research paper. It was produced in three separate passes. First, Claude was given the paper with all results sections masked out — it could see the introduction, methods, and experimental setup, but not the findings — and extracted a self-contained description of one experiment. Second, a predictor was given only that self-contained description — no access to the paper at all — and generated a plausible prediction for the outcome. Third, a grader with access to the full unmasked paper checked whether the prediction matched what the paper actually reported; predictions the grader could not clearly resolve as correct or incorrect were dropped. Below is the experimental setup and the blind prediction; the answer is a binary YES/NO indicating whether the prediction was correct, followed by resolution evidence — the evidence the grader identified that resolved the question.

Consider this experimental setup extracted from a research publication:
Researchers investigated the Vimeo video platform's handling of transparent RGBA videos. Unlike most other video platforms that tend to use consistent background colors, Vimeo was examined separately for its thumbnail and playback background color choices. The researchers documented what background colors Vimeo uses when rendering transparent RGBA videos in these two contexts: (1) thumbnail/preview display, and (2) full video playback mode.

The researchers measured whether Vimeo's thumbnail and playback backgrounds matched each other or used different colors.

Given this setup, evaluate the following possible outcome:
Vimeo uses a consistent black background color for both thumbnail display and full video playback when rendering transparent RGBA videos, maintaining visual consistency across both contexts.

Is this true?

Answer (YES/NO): NO